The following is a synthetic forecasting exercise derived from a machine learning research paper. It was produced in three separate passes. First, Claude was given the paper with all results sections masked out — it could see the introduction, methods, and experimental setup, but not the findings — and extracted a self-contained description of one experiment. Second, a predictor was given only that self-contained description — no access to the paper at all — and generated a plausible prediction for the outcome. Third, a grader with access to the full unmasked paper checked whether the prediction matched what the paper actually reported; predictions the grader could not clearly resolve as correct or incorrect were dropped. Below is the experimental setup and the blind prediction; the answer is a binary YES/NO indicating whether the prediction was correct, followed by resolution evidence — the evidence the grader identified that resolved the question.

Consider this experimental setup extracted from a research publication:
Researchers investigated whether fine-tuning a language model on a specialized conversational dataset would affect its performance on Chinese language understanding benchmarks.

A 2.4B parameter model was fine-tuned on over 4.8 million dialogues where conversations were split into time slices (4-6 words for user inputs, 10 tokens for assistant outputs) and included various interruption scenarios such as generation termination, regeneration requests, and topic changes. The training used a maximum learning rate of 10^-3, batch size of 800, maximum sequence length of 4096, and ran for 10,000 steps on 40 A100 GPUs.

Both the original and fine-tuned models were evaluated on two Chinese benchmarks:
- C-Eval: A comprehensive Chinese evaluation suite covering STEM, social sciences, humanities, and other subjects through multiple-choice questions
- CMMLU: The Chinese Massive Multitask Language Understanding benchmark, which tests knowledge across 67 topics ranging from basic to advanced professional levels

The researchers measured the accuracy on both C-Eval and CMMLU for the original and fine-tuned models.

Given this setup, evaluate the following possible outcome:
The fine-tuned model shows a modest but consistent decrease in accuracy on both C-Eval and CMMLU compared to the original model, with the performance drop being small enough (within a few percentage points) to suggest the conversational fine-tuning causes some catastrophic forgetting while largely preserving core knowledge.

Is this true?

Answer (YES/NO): YES